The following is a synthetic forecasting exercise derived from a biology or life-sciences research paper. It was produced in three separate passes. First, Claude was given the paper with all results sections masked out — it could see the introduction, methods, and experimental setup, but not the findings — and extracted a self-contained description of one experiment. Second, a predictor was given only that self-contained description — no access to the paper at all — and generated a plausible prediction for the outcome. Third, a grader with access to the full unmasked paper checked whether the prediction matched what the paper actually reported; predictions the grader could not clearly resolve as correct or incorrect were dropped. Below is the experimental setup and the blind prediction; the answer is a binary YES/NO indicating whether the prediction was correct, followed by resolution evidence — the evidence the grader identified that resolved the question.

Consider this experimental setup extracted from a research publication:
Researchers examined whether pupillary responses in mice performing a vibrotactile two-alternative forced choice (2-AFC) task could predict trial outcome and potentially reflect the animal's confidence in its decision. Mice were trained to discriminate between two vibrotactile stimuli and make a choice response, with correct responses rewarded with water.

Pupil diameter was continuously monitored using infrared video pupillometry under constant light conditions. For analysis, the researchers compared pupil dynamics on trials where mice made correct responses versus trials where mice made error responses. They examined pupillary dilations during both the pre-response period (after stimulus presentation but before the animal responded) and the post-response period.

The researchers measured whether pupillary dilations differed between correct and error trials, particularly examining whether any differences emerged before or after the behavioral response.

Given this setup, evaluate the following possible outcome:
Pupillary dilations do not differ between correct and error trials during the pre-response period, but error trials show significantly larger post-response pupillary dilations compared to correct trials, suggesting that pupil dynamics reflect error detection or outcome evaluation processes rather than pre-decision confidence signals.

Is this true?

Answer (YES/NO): NO